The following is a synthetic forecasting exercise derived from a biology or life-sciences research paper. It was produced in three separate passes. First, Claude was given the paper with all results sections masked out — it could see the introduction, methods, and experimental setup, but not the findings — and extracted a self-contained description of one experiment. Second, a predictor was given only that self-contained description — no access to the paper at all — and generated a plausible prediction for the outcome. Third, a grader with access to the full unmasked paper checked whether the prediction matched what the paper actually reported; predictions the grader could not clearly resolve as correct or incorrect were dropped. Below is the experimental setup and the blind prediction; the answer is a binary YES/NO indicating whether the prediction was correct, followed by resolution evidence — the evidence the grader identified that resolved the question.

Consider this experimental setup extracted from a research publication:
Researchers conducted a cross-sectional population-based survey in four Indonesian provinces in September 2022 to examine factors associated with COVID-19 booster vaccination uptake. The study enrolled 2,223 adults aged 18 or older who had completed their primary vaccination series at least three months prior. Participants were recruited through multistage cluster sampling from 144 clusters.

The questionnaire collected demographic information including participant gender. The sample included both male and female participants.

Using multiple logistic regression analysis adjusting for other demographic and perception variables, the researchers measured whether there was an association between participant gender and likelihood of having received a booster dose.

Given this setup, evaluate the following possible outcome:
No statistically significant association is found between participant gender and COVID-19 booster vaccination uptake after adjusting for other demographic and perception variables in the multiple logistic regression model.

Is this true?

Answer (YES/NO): YES